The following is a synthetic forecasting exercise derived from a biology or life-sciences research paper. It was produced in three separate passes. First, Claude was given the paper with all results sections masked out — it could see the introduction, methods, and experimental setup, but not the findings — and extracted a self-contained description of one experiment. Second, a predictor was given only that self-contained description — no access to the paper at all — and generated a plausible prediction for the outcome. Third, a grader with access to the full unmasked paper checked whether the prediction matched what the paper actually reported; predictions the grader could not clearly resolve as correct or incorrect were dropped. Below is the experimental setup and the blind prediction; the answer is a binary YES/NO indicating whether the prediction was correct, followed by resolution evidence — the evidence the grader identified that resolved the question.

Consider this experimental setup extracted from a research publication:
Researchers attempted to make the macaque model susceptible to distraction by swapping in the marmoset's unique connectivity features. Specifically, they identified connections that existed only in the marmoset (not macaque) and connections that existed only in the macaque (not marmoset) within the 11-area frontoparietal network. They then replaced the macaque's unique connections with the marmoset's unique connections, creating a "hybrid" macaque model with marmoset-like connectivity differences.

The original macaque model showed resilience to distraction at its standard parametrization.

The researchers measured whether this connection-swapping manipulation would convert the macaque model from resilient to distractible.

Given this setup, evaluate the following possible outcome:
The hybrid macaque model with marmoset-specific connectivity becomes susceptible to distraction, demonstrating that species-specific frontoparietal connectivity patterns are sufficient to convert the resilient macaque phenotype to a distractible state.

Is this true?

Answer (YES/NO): NO